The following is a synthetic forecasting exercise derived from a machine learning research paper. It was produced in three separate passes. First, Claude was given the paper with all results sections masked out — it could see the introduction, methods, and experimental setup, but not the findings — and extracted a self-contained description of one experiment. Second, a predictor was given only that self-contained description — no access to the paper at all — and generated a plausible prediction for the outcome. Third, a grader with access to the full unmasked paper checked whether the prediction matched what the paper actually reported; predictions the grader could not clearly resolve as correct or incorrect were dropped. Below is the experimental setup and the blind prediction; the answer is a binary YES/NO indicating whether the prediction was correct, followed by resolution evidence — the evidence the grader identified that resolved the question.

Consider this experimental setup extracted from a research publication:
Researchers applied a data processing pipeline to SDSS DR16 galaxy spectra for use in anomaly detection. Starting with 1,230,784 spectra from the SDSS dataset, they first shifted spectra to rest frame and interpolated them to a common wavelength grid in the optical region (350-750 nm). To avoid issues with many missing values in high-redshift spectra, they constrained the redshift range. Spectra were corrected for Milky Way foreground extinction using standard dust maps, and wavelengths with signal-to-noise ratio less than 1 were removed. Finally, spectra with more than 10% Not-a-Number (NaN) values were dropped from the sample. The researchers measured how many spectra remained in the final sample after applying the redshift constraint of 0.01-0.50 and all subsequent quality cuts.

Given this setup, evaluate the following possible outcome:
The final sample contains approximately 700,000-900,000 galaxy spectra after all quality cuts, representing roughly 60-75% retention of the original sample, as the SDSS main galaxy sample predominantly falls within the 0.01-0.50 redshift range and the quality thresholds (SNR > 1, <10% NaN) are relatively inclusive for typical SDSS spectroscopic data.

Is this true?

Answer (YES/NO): NO